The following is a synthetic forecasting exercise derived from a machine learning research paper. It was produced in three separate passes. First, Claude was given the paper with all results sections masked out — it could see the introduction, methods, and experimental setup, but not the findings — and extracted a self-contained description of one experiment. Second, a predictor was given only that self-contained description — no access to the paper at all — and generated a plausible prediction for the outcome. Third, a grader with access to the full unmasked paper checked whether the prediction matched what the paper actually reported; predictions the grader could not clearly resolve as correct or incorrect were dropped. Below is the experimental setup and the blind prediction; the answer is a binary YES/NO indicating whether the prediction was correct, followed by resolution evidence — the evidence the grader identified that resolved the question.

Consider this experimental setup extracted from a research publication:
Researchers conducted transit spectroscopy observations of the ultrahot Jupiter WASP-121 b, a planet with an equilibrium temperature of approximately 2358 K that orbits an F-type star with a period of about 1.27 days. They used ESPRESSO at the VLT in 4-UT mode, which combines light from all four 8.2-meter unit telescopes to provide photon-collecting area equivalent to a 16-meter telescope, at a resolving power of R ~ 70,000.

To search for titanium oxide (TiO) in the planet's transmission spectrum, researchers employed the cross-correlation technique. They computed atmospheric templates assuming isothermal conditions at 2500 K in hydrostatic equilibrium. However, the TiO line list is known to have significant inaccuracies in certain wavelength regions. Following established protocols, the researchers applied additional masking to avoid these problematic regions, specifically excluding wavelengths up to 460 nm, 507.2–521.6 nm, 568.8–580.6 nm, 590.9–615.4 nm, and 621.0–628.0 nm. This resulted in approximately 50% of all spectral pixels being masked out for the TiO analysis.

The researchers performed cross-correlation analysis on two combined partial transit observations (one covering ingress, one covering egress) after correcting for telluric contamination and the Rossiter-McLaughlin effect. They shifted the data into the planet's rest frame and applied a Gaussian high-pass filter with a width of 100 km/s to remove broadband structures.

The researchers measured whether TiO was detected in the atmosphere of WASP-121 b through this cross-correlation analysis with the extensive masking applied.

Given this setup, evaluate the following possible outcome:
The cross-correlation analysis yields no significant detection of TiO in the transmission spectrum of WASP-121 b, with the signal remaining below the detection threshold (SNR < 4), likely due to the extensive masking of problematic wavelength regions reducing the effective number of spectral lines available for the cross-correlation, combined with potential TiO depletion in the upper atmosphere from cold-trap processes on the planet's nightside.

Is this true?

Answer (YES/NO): NO